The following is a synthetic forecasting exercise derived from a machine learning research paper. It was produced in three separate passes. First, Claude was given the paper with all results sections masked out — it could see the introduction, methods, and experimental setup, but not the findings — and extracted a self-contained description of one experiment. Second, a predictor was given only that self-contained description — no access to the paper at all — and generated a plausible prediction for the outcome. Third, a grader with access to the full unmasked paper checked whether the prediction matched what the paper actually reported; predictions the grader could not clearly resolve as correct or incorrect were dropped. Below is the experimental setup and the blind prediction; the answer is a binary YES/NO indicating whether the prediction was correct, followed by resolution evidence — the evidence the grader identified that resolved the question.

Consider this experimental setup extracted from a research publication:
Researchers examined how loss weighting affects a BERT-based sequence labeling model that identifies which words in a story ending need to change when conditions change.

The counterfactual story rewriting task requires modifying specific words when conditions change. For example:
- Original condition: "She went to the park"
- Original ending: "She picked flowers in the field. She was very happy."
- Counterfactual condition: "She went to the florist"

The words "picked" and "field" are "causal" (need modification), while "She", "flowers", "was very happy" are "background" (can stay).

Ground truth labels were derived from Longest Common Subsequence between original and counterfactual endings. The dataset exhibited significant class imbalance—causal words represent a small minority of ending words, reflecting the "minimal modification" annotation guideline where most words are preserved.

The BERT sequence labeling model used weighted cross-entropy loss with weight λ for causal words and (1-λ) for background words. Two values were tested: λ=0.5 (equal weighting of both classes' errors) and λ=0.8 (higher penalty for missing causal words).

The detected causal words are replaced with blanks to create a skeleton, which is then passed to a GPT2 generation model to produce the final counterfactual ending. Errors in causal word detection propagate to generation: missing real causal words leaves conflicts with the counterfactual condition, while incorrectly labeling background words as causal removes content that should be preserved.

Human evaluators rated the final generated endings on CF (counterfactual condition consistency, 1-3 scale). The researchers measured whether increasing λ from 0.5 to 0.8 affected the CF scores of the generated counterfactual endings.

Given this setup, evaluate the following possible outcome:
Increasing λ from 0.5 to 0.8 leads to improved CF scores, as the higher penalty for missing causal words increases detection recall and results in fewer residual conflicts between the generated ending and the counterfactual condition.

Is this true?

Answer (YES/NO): YES